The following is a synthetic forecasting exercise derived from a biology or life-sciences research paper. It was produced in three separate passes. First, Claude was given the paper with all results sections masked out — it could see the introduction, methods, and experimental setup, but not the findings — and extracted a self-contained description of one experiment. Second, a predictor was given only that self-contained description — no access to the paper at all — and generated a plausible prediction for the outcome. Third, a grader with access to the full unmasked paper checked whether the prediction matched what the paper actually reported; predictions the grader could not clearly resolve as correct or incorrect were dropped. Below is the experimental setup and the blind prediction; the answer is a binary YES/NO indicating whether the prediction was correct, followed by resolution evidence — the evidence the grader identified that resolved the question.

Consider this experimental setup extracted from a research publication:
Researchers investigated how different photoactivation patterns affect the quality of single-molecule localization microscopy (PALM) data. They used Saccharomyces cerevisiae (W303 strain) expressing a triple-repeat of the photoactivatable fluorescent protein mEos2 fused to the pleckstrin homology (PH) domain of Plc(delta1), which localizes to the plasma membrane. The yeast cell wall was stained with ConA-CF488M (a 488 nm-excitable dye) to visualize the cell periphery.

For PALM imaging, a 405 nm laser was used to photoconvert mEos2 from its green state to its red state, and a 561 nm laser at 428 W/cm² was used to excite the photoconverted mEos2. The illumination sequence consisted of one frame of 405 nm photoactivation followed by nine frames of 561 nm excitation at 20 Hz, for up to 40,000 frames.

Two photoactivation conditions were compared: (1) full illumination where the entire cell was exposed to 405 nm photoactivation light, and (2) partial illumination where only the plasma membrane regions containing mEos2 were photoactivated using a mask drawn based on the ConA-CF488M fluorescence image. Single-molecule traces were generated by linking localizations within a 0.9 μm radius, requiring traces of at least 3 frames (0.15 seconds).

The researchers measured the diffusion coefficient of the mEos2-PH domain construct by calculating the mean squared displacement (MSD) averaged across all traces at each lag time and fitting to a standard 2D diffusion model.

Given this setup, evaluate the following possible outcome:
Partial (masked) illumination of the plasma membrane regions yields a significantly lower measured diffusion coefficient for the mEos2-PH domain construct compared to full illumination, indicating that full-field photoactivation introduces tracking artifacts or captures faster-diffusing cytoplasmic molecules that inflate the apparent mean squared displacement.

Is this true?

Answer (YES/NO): NO